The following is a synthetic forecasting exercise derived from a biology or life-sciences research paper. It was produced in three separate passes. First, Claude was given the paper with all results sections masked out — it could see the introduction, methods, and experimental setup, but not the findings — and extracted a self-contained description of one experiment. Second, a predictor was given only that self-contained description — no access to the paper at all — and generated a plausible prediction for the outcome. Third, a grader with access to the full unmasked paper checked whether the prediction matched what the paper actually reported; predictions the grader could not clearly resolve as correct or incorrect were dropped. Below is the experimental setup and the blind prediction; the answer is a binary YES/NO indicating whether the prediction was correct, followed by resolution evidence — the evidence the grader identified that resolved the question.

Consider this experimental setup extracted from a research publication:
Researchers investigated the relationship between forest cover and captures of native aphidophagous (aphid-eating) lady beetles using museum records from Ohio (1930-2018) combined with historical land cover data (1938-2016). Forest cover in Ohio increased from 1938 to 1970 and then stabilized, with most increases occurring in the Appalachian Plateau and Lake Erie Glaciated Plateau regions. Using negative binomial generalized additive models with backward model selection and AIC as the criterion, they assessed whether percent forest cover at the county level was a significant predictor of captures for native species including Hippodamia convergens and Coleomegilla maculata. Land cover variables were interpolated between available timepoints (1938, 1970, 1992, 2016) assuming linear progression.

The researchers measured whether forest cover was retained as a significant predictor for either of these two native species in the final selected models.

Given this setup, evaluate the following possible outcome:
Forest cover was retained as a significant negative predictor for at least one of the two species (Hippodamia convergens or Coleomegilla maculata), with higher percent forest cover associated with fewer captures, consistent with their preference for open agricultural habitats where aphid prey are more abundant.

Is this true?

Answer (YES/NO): NO